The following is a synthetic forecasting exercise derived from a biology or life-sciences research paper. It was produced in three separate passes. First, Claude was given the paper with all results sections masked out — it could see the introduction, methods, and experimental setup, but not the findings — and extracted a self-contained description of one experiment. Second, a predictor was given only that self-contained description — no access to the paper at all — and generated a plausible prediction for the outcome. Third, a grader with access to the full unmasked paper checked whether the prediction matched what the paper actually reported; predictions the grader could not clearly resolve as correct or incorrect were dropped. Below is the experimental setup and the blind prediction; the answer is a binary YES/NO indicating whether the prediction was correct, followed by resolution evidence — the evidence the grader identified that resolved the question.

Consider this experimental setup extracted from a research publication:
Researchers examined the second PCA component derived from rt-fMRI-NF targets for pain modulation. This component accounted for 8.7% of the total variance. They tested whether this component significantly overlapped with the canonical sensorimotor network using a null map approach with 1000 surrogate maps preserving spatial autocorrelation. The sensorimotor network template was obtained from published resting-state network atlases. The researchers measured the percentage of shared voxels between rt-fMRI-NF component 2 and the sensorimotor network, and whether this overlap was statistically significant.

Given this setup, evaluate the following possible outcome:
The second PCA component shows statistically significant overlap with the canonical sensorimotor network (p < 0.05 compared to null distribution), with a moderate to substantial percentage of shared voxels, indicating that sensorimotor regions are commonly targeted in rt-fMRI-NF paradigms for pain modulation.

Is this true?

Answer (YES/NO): YES